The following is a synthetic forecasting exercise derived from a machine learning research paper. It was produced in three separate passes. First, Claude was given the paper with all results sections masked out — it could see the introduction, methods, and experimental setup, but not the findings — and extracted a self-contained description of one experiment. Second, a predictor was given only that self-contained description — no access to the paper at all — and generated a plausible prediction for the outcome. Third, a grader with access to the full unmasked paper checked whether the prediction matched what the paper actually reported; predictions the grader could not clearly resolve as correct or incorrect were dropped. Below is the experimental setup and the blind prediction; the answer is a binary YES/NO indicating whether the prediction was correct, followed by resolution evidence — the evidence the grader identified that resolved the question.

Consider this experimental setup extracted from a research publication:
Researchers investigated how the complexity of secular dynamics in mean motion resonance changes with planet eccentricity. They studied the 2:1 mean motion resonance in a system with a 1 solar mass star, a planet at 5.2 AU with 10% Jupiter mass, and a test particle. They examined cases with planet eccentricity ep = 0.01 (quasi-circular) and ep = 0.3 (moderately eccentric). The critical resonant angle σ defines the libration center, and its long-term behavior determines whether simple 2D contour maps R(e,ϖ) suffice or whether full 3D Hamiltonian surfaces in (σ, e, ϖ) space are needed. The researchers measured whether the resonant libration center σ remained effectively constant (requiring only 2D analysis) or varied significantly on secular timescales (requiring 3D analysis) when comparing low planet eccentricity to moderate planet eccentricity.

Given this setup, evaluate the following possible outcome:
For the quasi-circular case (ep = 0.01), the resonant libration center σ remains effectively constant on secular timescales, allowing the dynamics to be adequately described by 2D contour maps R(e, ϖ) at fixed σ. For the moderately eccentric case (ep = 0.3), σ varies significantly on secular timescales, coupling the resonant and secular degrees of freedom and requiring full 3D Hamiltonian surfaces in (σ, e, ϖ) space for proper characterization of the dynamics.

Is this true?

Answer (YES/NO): YES